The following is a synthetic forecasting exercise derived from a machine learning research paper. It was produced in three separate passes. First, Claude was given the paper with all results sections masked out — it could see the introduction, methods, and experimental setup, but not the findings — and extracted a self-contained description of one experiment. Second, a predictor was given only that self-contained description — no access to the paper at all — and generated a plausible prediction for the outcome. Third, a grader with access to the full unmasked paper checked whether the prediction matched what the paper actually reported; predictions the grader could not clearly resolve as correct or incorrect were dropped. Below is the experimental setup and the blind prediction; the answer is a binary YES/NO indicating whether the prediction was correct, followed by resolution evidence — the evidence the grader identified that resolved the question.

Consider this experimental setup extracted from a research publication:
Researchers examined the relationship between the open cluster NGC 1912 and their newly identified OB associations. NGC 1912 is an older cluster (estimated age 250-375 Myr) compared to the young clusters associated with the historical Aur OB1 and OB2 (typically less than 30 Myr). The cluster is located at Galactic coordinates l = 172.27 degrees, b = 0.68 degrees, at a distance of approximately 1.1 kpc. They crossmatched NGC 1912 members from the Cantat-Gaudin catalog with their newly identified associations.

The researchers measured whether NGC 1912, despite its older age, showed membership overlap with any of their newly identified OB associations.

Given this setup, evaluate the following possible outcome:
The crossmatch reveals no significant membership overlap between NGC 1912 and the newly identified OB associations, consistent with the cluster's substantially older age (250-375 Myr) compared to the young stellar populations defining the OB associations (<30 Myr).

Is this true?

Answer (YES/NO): NO